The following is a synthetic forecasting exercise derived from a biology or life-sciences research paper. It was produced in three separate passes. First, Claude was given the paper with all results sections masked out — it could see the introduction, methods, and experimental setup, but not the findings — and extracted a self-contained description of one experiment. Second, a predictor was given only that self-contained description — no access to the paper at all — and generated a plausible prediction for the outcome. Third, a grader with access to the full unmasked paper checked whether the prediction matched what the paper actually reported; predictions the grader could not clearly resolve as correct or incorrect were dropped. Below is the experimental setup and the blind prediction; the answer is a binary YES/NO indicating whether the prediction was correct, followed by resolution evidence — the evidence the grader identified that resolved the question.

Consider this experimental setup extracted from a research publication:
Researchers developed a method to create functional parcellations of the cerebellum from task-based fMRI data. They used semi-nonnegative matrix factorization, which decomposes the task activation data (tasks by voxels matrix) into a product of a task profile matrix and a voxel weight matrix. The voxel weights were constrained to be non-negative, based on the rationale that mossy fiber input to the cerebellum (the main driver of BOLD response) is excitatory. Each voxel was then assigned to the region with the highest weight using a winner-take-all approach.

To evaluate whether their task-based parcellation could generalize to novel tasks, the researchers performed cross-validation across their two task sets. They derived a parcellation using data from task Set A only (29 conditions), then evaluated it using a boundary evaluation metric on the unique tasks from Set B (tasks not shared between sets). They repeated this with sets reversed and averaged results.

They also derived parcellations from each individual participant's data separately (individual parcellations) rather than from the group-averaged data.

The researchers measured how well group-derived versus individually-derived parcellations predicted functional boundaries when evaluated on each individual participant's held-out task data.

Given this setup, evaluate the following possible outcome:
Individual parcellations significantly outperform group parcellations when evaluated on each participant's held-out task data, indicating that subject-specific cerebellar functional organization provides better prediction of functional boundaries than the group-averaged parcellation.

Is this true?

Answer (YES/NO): NO